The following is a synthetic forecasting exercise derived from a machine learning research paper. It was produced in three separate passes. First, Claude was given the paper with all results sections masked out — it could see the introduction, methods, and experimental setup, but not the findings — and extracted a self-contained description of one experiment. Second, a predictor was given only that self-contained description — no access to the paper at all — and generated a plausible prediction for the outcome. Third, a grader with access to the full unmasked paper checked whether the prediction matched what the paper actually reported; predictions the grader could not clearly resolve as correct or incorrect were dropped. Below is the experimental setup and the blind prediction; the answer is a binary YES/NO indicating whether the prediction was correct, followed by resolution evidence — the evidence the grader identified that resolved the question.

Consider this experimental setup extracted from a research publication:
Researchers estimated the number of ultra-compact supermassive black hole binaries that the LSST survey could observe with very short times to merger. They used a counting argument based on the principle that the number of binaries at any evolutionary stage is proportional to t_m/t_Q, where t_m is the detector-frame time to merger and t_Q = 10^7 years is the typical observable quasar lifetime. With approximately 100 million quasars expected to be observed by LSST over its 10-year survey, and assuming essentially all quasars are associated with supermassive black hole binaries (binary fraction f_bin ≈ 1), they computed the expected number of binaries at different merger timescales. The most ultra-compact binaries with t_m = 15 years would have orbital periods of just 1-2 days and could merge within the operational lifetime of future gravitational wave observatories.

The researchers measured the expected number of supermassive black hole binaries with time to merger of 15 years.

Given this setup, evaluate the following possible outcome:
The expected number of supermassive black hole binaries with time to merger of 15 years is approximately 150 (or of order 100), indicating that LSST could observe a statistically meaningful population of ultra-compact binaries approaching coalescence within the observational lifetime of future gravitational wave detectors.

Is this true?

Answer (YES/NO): YES